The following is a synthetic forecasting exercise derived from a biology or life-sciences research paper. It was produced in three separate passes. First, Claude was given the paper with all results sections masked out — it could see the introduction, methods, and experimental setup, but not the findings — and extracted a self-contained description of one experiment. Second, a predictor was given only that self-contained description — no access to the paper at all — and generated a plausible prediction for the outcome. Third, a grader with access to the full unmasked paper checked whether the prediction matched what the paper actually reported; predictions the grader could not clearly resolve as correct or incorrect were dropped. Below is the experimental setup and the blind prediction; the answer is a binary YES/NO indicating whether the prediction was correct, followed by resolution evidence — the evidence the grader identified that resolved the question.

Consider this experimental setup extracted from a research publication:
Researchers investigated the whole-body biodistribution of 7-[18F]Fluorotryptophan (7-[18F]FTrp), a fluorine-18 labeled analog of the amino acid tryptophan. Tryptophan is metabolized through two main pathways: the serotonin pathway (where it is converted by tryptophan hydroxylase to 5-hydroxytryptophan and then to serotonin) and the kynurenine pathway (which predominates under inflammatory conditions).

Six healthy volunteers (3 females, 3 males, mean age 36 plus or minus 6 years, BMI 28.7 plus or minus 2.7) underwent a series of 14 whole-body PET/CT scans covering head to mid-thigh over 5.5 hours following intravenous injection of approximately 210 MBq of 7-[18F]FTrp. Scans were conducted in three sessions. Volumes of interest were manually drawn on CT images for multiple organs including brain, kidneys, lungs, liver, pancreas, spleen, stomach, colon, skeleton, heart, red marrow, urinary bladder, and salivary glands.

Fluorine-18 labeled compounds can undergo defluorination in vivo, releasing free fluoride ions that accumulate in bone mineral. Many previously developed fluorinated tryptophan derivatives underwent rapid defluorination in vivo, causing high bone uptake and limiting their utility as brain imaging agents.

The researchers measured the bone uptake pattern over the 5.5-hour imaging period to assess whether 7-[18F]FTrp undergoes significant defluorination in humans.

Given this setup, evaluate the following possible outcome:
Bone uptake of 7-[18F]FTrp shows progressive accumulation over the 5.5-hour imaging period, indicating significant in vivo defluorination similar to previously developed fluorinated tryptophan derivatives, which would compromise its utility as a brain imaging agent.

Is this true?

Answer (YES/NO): NO